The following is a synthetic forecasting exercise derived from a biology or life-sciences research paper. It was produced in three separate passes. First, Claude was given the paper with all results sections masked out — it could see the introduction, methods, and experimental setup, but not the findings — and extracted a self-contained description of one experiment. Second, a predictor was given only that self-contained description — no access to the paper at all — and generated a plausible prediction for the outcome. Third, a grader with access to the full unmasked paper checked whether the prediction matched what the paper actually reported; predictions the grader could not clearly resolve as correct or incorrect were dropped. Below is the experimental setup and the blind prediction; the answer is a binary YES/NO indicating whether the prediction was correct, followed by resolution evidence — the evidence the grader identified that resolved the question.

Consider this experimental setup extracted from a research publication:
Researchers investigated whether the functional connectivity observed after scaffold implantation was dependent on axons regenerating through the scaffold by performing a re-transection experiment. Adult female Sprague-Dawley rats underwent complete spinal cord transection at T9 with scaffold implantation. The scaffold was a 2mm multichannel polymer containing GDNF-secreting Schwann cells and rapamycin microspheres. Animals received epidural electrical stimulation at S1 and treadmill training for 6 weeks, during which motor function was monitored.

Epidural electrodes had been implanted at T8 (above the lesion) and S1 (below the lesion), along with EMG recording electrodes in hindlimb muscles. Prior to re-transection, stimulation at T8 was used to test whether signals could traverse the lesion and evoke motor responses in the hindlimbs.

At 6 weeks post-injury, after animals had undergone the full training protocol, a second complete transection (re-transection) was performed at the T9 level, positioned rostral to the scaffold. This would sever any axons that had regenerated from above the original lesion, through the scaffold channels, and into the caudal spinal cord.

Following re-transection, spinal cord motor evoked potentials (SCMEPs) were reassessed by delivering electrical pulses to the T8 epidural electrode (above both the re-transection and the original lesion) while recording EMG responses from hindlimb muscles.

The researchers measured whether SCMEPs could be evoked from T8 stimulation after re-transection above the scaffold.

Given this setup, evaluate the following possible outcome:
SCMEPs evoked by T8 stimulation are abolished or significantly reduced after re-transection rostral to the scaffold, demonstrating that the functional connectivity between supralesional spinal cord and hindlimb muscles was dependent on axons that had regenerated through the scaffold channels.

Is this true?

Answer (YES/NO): YES